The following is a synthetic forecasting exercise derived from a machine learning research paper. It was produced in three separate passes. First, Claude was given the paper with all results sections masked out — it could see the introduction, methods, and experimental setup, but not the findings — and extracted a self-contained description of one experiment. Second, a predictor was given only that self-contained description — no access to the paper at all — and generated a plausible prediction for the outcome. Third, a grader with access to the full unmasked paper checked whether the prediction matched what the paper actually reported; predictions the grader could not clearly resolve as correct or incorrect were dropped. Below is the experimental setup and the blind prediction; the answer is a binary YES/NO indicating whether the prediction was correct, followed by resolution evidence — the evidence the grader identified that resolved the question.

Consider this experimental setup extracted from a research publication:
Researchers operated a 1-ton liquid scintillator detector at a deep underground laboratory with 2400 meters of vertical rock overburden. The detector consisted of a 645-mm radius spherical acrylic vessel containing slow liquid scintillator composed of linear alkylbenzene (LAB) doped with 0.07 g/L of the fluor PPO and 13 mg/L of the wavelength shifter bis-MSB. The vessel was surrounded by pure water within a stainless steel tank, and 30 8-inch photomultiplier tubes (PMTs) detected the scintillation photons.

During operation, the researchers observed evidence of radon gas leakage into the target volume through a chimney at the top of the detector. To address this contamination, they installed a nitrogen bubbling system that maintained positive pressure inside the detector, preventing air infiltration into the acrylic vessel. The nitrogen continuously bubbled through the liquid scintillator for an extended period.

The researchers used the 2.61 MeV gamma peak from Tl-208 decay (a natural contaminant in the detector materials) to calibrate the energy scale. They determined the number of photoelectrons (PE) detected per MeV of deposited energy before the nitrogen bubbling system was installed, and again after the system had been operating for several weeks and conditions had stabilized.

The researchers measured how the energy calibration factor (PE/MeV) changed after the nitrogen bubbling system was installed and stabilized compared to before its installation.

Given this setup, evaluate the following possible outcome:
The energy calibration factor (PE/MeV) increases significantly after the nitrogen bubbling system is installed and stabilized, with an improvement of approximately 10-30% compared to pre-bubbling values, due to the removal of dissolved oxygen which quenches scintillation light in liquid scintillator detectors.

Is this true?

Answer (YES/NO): NO